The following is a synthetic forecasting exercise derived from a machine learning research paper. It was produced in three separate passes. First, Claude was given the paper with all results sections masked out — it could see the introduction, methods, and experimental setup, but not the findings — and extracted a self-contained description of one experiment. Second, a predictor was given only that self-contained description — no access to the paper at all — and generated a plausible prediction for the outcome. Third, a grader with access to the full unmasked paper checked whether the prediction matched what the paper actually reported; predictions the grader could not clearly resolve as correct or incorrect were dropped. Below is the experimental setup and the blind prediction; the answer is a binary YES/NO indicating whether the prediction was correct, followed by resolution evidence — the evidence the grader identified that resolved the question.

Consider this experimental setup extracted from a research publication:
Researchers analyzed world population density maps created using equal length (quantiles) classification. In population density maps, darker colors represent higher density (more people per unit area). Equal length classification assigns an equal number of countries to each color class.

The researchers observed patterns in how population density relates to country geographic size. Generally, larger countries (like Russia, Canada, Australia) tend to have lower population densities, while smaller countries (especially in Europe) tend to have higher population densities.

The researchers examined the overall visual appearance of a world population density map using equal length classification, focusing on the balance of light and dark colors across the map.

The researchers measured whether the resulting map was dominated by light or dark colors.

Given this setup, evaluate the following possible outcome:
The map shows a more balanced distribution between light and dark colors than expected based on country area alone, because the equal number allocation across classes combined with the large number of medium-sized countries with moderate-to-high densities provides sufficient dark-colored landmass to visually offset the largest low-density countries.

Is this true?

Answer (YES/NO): NO